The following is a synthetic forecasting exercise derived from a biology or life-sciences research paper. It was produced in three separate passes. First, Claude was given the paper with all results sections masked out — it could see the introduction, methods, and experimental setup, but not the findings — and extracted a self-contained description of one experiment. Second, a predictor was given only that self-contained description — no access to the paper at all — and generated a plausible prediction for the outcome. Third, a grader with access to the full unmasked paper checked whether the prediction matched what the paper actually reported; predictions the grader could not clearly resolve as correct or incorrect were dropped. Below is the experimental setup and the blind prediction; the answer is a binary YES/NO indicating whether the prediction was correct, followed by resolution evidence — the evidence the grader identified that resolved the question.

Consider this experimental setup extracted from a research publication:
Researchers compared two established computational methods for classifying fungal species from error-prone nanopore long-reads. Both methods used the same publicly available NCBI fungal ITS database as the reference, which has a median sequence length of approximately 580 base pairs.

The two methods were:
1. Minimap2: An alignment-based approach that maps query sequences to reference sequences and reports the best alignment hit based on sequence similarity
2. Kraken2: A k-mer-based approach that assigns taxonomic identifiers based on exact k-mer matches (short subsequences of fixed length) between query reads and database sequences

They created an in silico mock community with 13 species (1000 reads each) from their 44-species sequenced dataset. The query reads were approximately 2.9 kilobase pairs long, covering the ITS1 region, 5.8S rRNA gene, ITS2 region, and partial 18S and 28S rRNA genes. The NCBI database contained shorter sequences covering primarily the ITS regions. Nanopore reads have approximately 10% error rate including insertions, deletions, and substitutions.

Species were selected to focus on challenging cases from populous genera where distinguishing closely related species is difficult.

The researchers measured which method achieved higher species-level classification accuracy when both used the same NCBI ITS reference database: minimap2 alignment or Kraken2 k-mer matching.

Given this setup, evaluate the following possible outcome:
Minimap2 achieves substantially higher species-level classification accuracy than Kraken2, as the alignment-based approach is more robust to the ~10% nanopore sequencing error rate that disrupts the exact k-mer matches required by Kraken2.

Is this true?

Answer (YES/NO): NO